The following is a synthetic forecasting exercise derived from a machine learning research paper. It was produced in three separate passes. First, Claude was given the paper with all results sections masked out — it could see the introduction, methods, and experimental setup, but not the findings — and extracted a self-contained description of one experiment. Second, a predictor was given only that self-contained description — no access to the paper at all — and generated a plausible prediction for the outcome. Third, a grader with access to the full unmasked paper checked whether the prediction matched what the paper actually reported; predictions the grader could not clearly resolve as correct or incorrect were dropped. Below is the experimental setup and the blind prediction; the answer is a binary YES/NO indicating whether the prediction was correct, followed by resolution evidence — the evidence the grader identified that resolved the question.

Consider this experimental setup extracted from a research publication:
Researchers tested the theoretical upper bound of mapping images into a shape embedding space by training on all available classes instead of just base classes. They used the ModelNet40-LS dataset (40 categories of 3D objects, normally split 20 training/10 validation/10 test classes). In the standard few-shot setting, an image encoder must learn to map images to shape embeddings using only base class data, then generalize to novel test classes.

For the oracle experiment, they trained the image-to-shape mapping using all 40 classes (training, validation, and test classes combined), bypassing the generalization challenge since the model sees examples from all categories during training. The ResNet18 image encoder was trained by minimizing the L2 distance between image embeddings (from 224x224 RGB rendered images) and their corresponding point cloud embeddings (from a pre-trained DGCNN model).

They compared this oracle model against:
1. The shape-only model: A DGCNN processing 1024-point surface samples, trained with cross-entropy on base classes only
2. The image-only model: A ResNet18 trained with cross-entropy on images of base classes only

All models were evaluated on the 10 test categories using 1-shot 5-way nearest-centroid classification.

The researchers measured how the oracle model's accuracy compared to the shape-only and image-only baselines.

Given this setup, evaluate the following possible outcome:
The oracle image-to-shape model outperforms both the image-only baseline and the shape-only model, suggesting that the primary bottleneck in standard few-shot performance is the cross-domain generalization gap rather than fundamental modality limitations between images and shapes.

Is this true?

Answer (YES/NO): NO